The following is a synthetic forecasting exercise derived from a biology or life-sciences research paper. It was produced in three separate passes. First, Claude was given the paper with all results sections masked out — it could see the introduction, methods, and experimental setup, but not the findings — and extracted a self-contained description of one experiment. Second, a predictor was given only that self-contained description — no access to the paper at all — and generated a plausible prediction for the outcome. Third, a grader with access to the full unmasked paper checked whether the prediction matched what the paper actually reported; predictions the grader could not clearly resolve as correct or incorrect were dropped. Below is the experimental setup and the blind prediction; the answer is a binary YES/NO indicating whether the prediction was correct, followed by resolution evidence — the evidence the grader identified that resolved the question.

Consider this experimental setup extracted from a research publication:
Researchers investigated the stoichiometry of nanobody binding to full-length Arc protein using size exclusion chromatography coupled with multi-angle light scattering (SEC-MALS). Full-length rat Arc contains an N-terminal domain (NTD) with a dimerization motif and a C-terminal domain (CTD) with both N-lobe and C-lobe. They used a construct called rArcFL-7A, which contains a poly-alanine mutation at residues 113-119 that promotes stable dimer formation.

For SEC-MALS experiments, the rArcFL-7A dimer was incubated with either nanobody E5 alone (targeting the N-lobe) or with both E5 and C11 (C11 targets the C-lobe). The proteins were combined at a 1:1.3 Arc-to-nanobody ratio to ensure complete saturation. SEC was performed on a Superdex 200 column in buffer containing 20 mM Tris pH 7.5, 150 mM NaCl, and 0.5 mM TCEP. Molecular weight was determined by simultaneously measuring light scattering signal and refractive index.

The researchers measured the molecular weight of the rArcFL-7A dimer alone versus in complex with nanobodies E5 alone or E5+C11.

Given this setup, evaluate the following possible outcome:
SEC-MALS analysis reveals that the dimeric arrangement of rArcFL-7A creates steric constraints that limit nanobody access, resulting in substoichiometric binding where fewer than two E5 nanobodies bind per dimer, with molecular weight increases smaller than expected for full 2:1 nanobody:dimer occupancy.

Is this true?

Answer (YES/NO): NO